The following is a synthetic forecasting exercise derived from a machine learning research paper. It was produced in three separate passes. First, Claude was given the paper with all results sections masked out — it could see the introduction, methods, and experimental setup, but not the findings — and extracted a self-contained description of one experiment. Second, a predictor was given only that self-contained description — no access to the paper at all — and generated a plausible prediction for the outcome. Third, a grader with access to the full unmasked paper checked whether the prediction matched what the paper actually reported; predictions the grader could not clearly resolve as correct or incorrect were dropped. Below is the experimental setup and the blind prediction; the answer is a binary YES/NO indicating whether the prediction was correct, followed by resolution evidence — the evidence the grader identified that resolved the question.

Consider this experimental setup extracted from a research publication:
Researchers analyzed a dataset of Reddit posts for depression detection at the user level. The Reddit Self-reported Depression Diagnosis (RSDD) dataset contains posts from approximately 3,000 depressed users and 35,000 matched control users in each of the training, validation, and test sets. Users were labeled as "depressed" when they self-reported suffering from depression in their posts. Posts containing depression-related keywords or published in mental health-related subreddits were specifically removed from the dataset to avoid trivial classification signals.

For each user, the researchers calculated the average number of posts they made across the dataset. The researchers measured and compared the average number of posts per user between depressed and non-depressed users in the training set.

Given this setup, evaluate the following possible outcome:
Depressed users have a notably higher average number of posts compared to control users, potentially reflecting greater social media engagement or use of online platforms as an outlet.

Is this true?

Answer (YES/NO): YES